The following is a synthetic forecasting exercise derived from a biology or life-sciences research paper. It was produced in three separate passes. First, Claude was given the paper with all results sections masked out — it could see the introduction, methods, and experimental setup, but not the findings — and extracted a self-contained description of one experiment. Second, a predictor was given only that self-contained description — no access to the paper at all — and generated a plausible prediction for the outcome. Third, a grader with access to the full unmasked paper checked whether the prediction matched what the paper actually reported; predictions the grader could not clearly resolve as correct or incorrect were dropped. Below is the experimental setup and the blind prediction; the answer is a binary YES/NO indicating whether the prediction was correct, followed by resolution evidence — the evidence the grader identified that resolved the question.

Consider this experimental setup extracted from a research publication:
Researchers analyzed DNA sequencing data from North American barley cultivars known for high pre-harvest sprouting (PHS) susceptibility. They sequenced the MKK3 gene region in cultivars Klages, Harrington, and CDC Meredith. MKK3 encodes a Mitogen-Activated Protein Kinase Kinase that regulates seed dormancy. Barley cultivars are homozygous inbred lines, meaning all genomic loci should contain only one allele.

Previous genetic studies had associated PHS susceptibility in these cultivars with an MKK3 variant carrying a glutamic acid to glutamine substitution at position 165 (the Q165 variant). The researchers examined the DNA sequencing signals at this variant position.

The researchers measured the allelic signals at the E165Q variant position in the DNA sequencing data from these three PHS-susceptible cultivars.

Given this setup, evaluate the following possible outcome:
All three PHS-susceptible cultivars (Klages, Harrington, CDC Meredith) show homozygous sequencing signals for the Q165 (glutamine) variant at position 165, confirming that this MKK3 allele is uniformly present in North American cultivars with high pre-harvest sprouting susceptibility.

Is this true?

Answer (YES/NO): NO